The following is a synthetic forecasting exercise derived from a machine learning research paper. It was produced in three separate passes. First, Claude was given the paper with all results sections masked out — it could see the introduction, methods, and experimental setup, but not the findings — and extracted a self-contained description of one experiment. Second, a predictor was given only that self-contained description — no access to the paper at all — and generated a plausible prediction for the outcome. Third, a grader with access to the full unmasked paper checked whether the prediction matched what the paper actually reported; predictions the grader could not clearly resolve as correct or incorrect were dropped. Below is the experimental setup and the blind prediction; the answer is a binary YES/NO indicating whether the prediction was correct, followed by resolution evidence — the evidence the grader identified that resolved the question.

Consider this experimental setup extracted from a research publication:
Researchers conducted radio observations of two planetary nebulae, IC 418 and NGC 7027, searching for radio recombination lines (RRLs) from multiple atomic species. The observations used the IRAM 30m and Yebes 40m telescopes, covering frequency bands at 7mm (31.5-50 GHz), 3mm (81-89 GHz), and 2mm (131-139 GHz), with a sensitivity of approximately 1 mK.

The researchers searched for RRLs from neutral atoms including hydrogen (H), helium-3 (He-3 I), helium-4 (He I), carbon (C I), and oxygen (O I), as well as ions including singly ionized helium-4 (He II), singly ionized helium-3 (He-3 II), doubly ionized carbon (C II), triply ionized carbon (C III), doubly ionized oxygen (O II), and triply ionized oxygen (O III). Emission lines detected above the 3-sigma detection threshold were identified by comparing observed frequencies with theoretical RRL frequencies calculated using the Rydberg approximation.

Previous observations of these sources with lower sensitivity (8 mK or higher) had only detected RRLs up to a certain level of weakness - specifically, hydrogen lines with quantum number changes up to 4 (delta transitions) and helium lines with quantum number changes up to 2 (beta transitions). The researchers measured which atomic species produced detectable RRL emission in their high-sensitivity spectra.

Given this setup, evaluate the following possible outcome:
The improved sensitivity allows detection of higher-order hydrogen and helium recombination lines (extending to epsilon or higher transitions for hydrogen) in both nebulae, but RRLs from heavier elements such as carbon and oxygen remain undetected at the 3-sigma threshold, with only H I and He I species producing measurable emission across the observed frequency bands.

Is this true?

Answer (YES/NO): NO